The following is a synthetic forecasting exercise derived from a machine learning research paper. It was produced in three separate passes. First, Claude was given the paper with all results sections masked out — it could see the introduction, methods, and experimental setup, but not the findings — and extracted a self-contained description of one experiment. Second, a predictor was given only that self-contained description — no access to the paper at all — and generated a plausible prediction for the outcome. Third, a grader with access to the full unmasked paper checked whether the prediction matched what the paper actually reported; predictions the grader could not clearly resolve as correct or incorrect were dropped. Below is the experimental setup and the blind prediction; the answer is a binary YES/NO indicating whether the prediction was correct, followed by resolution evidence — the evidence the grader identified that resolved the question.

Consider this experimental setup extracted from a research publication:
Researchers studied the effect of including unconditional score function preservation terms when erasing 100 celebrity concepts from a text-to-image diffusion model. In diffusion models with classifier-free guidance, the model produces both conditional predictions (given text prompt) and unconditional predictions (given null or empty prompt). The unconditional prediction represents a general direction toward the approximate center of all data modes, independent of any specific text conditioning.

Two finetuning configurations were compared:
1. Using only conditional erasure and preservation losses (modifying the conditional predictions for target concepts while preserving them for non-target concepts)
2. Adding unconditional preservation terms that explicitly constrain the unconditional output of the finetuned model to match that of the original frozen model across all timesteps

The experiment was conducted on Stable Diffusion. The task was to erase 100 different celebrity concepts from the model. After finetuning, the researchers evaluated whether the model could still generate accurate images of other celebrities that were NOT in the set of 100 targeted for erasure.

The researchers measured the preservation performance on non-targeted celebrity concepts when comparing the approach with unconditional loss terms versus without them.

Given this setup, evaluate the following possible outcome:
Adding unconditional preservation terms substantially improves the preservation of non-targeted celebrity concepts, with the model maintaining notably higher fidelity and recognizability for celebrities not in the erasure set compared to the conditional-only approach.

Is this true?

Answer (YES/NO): NO